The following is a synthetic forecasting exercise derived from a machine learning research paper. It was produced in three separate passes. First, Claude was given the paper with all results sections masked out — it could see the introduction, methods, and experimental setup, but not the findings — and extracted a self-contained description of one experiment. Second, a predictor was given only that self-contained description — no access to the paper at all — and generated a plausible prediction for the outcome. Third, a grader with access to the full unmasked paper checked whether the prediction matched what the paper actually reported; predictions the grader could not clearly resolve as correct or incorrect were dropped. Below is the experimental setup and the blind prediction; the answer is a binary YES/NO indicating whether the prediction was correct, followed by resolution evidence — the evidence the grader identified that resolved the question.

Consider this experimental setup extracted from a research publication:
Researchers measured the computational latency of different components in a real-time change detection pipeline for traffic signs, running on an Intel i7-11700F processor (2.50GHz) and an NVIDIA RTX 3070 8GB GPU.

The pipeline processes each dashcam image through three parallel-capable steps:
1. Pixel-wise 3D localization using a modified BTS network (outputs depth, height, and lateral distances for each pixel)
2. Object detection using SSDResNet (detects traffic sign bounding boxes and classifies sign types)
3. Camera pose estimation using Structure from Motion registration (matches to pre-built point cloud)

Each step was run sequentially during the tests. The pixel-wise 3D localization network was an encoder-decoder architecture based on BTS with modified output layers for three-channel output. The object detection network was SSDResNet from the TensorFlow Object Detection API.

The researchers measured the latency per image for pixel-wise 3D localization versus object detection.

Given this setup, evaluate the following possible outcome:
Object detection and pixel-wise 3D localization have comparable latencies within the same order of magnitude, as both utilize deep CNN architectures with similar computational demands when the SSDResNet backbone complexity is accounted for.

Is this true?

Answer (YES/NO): NO